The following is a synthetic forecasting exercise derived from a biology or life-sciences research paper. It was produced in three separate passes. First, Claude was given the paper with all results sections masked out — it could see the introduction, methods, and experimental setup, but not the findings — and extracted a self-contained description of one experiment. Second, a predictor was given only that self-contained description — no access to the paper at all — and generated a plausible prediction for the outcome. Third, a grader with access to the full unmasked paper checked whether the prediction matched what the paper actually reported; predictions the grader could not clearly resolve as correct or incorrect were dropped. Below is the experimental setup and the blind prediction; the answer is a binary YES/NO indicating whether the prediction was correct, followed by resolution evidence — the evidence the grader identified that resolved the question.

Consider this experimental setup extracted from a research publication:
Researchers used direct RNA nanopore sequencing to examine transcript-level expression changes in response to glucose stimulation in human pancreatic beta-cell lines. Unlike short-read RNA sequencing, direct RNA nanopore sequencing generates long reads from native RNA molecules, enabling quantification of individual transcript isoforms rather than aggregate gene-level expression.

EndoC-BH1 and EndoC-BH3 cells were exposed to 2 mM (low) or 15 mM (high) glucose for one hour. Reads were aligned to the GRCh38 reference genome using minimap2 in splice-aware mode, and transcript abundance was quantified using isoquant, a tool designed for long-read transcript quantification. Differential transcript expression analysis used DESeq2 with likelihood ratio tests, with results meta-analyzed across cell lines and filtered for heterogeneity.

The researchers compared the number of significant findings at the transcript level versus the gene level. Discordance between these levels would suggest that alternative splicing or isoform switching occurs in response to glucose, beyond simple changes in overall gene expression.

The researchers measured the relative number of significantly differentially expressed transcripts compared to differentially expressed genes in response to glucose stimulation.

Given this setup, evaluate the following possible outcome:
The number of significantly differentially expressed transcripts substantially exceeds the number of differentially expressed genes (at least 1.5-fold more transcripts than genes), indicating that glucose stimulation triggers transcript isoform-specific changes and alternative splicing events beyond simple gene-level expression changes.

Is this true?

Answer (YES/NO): NO